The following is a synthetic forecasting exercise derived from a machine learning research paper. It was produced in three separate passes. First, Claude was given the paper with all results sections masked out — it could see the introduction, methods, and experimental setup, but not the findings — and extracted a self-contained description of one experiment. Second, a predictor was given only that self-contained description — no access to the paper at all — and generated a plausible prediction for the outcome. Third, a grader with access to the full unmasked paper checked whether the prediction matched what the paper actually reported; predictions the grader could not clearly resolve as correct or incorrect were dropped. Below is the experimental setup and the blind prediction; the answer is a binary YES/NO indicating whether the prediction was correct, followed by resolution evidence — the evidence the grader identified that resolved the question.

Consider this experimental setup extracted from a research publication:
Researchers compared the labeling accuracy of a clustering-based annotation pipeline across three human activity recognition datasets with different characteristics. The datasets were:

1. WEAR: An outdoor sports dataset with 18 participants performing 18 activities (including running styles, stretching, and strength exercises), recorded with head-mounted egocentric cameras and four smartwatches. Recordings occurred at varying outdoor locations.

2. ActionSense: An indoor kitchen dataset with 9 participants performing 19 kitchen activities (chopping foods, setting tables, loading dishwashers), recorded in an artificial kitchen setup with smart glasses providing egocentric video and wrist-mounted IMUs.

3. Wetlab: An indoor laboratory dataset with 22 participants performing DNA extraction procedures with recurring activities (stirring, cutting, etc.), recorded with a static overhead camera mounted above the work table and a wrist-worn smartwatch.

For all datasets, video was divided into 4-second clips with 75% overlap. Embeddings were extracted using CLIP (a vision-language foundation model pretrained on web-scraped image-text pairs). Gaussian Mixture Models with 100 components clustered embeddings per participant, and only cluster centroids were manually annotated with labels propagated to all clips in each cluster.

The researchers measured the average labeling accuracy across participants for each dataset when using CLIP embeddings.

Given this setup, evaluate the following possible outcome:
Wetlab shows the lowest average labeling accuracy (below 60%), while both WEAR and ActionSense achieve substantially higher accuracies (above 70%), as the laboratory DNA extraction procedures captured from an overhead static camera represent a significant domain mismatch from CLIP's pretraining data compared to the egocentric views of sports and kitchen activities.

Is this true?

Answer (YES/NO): NO